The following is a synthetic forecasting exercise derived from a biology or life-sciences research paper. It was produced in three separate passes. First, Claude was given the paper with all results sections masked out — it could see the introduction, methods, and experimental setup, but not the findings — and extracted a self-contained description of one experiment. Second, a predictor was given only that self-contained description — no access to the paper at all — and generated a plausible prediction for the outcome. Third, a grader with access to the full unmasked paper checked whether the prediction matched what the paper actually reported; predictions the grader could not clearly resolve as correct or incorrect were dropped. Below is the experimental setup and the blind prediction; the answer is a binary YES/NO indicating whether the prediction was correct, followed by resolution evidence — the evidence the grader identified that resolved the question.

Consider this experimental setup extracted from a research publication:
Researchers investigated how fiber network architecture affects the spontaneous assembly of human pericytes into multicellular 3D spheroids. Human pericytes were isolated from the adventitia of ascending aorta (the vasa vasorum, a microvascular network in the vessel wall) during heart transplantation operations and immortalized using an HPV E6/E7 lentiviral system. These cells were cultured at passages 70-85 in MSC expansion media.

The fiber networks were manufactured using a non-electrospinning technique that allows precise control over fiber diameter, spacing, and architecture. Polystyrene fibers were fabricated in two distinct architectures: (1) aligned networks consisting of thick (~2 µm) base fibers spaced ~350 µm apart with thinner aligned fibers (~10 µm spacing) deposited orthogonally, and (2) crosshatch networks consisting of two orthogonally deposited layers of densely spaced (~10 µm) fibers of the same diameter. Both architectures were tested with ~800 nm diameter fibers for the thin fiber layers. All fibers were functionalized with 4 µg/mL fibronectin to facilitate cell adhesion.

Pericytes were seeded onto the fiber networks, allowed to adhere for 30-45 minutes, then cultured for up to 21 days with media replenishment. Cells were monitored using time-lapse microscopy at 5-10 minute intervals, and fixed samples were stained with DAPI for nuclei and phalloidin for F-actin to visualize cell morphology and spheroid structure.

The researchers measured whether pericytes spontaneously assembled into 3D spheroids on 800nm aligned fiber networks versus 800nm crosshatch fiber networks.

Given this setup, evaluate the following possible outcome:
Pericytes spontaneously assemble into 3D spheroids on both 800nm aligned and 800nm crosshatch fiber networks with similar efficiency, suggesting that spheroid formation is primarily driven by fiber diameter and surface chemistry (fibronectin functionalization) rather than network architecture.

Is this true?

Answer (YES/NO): NO